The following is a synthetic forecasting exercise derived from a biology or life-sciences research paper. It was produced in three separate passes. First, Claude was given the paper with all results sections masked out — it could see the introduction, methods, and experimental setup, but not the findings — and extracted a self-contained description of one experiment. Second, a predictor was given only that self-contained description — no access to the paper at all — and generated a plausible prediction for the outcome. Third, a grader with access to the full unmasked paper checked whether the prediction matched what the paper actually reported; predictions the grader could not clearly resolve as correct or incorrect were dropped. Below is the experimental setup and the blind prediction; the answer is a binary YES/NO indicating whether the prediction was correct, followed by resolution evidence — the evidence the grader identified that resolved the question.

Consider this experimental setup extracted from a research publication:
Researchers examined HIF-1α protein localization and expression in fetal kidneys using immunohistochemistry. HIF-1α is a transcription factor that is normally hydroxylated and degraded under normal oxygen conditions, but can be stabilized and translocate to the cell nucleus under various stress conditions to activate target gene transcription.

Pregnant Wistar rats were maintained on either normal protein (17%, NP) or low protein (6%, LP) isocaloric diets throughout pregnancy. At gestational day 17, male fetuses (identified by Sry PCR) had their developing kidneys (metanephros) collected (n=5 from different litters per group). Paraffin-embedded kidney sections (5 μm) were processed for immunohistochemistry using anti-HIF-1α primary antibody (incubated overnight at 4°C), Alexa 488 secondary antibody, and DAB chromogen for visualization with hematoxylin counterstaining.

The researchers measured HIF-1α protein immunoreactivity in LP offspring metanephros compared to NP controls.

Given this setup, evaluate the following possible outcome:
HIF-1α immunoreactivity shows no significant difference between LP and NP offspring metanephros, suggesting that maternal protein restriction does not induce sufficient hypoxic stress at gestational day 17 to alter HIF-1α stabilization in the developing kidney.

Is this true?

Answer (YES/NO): NO